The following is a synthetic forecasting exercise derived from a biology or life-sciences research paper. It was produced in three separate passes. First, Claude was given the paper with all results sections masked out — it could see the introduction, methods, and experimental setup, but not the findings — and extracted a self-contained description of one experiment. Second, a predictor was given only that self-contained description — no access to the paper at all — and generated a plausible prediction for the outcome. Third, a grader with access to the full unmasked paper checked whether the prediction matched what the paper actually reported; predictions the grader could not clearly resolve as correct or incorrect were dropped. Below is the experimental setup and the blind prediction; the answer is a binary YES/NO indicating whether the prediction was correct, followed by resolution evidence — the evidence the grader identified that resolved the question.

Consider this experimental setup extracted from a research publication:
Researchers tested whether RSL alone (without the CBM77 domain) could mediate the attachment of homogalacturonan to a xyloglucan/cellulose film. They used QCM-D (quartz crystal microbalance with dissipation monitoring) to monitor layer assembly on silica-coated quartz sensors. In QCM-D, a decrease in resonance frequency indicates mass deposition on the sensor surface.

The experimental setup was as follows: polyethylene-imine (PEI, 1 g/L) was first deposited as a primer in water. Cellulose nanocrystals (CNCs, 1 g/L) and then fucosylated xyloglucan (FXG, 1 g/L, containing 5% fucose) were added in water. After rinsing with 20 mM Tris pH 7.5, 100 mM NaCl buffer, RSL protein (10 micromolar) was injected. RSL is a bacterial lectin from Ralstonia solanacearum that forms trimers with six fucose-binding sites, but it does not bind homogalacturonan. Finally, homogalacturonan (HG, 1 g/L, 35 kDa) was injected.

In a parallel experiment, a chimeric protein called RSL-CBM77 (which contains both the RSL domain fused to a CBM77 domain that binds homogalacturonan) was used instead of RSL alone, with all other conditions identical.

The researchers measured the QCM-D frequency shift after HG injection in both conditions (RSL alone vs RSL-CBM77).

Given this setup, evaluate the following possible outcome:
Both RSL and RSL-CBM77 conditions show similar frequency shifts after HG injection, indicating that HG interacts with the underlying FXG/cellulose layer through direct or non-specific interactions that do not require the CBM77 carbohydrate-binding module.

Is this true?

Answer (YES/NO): NO